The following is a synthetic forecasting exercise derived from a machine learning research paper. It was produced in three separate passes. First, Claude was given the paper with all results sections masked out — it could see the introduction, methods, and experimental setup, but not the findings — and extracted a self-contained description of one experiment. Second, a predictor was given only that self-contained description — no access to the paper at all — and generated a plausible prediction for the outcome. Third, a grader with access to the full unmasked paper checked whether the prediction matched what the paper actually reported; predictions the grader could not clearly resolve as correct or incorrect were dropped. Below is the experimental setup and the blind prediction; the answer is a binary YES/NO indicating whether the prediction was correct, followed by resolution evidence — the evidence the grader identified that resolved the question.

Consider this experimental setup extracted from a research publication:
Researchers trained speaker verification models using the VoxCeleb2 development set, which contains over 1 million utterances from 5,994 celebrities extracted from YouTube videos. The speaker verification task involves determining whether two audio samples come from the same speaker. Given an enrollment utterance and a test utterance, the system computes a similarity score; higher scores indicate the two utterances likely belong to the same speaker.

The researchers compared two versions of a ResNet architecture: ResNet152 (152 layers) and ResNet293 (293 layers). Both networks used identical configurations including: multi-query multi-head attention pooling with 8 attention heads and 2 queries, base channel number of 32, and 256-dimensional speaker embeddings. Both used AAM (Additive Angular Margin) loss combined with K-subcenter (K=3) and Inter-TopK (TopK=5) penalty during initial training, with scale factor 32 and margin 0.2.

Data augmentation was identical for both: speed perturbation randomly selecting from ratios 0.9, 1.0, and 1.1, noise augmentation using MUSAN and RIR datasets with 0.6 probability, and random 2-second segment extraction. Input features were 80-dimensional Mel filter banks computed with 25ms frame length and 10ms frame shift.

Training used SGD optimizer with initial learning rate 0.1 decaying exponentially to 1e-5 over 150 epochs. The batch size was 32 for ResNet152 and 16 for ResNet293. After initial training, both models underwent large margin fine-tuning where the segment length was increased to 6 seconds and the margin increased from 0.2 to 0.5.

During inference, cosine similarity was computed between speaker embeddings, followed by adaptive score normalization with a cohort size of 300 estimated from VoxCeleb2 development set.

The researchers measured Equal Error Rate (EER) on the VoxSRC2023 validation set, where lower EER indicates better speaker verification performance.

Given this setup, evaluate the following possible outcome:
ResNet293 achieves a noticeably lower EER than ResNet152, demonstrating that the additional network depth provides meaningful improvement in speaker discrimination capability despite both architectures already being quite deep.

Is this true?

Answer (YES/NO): NO